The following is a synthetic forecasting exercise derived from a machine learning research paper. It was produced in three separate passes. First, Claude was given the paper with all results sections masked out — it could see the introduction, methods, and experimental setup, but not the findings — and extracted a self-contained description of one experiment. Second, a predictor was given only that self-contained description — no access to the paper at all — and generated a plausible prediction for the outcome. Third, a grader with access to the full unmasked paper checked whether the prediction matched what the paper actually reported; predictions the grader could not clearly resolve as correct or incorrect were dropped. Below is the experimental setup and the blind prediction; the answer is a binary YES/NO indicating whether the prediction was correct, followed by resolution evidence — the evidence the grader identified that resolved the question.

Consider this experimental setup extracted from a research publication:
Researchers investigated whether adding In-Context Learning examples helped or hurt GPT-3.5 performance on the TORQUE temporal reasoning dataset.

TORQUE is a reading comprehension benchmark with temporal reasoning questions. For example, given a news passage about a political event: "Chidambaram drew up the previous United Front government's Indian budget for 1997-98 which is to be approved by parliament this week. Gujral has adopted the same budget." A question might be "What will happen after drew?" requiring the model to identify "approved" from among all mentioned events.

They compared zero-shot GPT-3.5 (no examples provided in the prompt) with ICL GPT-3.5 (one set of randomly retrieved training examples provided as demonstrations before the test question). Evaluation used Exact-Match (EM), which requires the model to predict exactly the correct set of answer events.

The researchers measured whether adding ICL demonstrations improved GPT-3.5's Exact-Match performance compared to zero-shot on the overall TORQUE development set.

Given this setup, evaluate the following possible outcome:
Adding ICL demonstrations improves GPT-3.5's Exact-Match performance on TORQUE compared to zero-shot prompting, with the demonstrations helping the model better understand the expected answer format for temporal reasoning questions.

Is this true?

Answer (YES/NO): NO